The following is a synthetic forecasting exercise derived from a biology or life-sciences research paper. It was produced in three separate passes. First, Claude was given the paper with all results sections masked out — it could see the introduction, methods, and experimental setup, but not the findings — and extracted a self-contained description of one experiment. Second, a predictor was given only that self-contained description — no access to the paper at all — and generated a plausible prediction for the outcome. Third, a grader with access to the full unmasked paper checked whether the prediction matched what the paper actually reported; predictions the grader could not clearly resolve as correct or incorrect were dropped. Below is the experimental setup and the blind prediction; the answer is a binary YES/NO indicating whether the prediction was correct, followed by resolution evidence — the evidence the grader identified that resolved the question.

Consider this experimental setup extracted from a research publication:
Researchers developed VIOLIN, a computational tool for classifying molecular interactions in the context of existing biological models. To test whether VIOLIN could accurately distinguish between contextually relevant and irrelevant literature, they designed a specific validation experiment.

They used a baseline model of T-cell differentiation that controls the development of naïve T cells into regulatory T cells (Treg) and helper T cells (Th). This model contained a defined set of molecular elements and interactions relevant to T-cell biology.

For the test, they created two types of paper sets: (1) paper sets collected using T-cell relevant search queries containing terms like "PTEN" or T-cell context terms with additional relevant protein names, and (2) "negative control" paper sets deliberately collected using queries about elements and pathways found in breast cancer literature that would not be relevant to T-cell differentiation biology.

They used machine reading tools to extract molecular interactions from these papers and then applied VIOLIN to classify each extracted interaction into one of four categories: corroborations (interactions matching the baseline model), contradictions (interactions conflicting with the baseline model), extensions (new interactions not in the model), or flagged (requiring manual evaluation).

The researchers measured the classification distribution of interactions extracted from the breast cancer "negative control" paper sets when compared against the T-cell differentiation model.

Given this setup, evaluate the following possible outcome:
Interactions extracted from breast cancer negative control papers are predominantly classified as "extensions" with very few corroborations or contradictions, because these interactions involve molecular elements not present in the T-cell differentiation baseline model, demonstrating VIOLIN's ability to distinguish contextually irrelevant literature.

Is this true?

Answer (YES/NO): YES